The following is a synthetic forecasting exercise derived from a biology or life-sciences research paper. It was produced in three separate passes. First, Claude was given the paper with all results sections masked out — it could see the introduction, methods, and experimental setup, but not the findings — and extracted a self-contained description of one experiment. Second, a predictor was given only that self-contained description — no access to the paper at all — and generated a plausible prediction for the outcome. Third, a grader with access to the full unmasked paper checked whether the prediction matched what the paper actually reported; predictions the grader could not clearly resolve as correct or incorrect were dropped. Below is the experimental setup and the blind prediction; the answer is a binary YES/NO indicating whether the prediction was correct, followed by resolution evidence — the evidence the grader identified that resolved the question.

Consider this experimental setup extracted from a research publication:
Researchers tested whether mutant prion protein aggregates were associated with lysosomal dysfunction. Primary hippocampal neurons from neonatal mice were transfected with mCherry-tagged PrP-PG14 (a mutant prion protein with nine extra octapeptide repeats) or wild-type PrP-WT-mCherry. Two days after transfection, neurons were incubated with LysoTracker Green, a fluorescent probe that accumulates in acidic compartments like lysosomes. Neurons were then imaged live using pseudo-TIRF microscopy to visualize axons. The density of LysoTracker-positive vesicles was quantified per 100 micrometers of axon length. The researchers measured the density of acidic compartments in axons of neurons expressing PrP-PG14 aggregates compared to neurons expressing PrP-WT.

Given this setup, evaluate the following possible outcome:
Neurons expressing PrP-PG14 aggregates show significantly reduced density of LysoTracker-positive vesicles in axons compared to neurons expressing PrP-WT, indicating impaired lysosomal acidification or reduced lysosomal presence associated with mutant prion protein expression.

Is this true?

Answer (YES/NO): YES